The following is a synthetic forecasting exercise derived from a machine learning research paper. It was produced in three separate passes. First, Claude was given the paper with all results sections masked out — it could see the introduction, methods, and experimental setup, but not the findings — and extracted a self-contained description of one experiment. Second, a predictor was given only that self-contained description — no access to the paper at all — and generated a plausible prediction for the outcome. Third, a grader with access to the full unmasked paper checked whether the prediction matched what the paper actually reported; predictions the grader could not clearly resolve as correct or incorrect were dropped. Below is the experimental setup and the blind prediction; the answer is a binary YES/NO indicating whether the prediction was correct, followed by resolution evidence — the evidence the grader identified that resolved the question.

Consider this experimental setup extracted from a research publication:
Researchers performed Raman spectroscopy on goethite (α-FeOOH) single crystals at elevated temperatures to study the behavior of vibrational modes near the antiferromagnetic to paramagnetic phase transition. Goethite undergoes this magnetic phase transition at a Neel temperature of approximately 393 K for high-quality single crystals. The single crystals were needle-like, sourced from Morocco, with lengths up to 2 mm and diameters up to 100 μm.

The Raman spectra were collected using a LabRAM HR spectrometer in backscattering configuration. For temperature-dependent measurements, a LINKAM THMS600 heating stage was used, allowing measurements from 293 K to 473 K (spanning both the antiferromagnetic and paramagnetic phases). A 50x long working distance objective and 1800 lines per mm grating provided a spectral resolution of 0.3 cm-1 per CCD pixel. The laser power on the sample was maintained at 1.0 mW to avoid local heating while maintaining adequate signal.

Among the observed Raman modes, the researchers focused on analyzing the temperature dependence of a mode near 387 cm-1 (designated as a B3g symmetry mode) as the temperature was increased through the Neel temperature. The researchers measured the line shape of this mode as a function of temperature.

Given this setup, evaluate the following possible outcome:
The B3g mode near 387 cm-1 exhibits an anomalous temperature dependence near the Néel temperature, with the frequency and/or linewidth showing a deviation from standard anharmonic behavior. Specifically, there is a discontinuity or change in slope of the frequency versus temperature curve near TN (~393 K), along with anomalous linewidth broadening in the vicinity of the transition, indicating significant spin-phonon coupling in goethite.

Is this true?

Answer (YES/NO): NO